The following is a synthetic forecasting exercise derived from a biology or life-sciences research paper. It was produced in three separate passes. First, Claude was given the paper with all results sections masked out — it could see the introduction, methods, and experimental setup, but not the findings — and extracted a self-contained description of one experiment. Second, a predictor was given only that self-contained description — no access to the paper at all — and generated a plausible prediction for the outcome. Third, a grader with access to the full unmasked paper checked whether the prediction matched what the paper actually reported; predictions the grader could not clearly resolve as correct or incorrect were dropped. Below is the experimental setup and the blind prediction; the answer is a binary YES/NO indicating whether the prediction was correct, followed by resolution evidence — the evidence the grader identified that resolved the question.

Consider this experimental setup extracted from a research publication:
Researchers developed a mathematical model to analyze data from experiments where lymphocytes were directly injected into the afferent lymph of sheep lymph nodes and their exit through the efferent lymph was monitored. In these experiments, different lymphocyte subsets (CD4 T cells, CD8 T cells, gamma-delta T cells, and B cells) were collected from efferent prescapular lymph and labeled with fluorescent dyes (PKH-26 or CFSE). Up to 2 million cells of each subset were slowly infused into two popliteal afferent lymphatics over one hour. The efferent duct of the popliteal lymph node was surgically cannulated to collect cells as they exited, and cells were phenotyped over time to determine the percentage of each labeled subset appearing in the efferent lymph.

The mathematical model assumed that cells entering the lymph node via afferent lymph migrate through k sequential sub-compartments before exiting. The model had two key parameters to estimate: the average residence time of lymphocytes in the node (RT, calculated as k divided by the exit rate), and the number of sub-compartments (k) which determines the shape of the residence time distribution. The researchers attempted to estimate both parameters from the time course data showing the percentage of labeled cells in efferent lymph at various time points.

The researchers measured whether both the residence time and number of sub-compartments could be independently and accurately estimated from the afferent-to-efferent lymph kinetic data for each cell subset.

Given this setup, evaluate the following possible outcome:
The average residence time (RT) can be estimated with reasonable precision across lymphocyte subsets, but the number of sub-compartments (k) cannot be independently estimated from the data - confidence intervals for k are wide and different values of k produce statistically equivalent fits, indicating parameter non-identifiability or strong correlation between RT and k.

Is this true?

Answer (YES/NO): NO